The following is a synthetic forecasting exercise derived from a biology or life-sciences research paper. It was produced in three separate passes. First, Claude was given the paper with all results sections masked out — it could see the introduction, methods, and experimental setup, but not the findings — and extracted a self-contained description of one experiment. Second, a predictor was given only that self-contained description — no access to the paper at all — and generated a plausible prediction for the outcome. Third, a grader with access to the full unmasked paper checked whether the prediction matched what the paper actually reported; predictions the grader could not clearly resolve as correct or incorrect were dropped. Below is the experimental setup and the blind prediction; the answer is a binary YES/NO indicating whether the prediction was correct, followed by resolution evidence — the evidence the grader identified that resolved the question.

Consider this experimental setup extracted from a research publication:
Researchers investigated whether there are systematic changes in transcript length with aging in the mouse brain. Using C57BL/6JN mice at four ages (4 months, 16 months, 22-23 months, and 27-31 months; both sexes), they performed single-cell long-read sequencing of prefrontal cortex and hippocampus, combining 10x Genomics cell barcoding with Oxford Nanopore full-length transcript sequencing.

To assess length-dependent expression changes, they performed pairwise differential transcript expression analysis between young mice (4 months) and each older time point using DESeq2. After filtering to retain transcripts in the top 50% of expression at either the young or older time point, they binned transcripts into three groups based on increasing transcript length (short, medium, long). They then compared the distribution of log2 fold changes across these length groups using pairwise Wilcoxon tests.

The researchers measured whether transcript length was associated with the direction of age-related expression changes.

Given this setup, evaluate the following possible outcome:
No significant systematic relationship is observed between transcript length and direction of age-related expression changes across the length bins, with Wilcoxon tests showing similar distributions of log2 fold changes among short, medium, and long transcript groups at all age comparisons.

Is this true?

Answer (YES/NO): NO